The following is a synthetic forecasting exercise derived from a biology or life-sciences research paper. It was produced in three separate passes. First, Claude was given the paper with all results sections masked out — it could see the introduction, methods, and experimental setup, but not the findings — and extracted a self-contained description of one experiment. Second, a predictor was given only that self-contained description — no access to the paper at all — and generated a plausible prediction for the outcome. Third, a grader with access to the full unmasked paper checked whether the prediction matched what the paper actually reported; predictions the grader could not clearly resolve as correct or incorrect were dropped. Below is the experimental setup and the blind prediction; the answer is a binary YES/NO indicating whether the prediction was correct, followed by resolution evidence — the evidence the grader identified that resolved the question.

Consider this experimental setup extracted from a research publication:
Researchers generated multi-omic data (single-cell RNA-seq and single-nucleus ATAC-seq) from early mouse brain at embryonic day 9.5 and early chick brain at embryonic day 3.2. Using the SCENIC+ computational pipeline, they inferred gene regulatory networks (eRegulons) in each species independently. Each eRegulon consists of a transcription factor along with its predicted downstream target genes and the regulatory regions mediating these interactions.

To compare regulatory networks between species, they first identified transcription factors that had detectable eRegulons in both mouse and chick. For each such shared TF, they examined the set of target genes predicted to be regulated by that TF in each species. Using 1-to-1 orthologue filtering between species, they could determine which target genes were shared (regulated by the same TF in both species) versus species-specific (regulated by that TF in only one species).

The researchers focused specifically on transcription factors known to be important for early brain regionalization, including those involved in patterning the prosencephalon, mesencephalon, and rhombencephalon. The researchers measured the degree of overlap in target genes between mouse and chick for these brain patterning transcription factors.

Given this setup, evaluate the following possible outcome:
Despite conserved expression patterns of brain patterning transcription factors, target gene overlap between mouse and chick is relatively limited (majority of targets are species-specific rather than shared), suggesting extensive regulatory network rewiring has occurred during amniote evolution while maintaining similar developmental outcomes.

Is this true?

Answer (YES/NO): NO